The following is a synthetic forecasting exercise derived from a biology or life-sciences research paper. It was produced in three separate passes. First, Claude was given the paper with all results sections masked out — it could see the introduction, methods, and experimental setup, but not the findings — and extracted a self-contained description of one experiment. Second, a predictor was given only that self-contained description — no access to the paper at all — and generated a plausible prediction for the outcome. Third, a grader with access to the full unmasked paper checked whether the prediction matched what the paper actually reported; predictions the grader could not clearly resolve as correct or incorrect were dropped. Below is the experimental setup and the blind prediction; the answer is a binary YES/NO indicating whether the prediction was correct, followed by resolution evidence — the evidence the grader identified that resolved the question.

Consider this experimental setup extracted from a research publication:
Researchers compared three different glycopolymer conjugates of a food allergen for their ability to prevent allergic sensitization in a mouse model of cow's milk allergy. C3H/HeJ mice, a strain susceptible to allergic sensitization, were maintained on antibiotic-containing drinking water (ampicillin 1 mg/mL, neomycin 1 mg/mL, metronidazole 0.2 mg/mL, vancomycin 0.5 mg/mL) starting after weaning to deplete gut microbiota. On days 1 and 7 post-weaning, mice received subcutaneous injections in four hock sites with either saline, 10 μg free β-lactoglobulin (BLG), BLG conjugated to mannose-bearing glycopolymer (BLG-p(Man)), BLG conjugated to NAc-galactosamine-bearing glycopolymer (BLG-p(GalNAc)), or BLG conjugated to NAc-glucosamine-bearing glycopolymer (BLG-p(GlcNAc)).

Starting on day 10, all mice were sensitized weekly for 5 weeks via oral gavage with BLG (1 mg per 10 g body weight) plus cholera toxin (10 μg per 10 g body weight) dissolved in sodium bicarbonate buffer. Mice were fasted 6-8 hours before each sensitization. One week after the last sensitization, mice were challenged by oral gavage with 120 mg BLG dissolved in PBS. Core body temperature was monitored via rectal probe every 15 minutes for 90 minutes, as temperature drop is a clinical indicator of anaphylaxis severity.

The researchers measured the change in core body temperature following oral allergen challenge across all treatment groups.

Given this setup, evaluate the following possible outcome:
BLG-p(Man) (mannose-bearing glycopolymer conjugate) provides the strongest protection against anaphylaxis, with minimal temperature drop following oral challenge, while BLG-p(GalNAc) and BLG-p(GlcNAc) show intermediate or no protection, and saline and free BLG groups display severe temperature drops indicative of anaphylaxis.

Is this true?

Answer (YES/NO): NO